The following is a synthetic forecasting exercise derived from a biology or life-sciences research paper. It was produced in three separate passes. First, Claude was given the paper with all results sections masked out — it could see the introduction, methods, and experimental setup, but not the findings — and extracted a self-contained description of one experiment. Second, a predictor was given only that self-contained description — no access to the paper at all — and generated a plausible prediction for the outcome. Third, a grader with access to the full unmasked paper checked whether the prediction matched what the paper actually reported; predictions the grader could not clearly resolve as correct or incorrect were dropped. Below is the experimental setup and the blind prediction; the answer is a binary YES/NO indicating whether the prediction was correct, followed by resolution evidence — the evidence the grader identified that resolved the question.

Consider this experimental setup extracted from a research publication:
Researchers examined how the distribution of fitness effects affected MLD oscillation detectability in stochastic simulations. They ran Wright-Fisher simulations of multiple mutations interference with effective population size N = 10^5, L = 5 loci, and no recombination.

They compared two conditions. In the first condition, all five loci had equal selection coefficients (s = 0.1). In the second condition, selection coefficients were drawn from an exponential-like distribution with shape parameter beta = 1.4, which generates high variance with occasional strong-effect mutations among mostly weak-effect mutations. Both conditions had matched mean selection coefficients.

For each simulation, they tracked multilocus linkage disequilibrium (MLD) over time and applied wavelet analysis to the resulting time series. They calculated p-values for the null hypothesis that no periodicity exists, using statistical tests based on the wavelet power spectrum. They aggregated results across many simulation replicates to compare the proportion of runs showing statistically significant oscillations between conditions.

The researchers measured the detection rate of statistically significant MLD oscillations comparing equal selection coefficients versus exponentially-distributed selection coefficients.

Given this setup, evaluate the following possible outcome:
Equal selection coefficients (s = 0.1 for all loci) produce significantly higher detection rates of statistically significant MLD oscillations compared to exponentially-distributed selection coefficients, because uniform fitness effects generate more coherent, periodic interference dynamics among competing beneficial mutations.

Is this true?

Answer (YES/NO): YES